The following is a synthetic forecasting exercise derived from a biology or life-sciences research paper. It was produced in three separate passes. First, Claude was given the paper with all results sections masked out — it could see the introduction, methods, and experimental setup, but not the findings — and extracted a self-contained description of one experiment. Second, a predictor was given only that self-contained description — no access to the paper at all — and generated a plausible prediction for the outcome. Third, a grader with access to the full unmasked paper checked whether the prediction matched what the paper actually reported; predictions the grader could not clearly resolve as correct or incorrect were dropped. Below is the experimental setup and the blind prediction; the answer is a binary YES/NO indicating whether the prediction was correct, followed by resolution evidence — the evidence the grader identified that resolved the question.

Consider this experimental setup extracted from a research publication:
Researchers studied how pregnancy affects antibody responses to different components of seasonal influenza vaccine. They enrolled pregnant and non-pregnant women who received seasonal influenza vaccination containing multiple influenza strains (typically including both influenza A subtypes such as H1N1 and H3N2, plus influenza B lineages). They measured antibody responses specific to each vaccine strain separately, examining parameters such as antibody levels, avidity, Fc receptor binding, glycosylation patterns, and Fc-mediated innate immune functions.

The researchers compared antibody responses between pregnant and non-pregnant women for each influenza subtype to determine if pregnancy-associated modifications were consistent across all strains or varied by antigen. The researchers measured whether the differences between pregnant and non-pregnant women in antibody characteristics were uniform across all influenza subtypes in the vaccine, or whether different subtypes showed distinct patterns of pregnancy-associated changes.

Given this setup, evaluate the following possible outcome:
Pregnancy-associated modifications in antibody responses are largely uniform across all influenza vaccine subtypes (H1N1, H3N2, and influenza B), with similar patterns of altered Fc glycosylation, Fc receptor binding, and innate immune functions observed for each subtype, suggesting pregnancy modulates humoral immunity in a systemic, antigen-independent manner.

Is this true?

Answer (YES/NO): NO